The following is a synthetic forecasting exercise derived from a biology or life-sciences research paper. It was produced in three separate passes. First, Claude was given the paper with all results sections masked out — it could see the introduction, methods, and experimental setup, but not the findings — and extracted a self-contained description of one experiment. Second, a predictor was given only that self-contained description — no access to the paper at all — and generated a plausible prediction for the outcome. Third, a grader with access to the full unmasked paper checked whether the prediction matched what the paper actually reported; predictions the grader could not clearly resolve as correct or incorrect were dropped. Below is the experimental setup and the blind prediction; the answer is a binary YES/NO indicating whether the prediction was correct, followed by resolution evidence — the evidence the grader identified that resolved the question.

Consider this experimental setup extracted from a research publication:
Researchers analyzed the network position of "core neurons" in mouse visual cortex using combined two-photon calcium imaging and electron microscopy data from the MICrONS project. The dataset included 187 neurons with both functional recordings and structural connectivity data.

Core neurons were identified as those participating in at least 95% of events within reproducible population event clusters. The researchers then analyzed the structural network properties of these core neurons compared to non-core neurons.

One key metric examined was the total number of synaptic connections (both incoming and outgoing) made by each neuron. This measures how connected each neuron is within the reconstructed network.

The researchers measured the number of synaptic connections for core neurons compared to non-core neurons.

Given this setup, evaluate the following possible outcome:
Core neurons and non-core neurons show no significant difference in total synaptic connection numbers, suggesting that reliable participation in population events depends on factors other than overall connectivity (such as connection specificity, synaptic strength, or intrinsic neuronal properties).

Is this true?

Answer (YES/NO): NO